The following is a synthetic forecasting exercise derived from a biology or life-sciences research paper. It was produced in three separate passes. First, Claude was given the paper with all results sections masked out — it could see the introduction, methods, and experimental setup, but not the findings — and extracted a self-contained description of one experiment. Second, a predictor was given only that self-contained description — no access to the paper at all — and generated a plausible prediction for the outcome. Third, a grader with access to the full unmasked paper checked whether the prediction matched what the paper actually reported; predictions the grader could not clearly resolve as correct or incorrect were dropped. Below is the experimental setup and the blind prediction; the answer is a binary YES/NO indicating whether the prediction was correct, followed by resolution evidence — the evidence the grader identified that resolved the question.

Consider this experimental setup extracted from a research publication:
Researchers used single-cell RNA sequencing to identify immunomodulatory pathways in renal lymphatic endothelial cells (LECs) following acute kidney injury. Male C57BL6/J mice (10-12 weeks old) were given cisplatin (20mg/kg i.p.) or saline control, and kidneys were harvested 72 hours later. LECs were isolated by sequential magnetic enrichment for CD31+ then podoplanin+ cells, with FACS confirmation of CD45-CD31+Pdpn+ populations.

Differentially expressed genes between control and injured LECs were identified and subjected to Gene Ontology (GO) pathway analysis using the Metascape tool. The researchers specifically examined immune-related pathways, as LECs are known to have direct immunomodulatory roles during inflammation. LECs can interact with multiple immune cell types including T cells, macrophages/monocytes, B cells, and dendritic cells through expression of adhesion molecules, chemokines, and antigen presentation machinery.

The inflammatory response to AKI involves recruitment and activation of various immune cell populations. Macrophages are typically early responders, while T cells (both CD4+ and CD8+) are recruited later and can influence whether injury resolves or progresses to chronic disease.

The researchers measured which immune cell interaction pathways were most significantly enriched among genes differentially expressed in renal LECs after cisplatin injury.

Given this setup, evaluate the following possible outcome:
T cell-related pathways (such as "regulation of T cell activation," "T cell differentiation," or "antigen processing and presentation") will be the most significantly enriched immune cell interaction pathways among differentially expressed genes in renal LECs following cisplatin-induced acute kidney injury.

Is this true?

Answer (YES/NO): YES